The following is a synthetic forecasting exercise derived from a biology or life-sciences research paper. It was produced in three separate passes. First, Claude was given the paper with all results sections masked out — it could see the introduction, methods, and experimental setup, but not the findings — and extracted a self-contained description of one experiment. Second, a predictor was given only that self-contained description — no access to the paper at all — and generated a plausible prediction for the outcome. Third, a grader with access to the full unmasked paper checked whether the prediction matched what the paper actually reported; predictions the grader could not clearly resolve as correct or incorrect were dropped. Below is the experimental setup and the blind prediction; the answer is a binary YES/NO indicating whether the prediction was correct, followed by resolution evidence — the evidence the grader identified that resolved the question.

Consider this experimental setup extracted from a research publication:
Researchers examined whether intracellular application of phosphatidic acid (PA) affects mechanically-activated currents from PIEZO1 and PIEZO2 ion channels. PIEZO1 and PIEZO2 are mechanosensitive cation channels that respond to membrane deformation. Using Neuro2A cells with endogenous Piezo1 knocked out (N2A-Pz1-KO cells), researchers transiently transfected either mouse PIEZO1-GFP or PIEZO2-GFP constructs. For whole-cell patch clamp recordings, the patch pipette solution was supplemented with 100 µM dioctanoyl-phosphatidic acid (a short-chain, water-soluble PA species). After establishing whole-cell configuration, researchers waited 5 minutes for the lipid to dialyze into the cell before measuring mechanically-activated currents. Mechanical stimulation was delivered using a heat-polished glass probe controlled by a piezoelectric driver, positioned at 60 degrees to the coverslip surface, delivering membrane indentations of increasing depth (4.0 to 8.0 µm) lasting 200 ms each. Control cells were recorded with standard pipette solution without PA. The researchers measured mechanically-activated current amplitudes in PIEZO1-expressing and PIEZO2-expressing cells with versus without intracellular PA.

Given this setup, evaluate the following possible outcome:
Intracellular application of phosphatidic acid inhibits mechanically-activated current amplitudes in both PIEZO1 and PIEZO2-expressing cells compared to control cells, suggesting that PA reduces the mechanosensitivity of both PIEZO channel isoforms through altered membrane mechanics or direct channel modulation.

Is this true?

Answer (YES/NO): NO